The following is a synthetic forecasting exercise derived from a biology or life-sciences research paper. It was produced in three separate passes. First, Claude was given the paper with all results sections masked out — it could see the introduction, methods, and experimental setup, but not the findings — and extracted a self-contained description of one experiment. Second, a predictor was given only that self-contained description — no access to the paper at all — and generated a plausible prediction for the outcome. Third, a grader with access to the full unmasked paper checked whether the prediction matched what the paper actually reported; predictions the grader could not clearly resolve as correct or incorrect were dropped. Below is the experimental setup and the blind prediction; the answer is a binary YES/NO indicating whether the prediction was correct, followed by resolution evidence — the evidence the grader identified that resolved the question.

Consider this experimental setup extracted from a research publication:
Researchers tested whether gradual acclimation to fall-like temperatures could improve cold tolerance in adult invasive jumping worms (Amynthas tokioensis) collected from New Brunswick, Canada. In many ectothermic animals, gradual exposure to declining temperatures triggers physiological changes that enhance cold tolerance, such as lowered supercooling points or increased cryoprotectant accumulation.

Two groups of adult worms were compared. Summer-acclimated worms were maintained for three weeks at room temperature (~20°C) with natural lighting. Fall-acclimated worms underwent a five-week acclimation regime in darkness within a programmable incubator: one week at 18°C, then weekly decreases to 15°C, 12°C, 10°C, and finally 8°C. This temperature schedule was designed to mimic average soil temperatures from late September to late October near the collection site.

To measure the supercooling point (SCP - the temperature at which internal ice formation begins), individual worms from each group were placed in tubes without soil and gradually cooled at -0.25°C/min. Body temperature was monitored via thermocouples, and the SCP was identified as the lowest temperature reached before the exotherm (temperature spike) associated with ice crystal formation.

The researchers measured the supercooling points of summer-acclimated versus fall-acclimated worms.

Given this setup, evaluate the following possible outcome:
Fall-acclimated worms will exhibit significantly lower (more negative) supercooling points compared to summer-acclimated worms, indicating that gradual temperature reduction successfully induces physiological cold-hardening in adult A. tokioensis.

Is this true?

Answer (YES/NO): NO